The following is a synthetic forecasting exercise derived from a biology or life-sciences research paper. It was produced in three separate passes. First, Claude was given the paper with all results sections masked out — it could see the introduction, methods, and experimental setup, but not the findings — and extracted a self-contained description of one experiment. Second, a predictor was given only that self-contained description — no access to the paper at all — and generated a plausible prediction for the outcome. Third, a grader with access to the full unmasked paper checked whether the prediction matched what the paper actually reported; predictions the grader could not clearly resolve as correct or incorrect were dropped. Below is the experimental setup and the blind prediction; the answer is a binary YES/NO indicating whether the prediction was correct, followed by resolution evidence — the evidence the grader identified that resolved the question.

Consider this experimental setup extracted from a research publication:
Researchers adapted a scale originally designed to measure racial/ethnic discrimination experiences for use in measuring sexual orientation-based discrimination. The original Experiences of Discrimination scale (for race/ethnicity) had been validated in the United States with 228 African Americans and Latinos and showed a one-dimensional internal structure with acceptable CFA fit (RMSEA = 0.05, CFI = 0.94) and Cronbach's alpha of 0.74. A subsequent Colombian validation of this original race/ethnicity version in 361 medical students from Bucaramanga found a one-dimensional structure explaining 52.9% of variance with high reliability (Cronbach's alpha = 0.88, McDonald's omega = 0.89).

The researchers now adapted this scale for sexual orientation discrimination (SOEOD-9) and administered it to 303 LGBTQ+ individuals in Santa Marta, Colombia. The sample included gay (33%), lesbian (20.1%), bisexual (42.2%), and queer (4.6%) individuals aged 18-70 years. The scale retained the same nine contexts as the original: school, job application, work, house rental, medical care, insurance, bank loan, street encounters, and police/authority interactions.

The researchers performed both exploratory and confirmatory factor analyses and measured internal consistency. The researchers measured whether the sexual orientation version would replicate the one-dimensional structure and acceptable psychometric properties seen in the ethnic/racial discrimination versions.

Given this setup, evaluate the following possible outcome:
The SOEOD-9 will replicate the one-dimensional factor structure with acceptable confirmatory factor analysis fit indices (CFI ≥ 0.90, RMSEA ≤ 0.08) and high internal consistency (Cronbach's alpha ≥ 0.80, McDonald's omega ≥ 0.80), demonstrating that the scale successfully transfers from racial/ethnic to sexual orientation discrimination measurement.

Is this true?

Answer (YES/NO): NO